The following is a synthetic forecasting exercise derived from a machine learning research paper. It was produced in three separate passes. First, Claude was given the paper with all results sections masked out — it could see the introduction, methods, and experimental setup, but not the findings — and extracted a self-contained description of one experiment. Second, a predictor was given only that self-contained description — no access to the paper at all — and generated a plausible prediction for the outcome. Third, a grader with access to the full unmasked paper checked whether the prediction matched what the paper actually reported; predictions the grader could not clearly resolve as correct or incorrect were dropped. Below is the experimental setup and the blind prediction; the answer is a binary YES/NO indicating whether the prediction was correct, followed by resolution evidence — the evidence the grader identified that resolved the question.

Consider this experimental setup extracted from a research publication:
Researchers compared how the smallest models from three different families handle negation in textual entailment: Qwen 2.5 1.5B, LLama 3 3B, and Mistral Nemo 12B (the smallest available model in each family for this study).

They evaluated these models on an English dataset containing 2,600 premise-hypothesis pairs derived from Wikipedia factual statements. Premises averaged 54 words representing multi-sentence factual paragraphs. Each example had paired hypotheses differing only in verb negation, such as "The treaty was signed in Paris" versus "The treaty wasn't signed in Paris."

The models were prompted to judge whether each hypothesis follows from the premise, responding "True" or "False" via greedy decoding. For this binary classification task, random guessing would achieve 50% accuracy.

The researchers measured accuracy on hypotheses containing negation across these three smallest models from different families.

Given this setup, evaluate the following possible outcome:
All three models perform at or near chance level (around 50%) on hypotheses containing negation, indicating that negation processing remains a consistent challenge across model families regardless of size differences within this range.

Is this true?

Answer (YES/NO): NO